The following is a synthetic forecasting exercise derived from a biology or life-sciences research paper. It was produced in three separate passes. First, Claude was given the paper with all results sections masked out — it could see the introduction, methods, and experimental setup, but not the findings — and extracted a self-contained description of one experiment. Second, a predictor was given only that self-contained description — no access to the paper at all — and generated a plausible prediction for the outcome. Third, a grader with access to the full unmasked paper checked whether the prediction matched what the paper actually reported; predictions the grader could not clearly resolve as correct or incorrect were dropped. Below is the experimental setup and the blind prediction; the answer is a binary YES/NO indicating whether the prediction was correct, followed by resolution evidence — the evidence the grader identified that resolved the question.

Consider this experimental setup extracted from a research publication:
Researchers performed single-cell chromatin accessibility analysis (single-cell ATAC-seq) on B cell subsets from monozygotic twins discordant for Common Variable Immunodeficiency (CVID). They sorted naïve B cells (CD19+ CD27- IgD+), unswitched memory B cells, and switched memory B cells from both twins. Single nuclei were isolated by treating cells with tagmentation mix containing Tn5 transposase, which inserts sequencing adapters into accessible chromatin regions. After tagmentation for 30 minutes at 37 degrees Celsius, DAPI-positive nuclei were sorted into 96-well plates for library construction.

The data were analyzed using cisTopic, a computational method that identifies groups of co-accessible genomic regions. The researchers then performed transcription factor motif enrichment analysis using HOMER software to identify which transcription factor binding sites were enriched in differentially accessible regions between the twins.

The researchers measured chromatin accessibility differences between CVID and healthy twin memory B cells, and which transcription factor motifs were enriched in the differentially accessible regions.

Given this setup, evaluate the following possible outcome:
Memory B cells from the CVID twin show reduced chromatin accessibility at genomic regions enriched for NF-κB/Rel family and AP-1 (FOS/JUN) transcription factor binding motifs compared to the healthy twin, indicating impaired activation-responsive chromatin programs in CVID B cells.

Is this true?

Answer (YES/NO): NO